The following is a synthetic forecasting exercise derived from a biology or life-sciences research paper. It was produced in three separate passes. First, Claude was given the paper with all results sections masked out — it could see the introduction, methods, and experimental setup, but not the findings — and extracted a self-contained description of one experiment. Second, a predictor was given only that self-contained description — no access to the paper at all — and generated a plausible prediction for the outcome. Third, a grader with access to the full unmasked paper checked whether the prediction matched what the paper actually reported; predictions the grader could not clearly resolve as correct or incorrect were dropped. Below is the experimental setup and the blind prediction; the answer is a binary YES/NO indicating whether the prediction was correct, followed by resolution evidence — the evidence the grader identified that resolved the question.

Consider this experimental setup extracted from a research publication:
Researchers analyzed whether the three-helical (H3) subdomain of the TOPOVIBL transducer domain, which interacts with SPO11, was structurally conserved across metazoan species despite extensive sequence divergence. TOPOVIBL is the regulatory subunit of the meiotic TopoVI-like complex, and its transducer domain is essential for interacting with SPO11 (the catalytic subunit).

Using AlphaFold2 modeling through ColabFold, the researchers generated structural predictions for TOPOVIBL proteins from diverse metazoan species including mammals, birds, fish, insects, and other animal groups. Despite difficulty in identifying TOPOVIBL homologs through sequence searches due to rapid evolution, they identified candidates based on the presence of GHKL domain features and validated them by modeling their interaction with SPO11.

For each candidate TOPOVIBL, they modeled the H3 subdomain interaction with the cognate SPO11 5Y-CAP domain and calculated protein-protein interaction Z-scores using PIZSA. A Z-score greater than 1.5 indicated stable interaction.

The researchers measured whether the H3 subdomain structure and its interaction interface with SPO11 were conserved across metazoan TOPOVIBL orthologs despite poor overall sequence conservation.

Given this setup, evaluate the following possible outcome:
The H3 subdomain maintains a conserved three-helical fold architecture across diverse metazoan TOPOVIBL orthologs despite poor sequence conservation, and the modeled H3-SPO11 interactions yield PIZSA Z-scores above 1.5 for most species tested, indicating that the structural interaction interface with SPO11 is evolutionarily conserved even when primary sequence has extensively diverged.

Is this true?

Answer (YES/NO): YES